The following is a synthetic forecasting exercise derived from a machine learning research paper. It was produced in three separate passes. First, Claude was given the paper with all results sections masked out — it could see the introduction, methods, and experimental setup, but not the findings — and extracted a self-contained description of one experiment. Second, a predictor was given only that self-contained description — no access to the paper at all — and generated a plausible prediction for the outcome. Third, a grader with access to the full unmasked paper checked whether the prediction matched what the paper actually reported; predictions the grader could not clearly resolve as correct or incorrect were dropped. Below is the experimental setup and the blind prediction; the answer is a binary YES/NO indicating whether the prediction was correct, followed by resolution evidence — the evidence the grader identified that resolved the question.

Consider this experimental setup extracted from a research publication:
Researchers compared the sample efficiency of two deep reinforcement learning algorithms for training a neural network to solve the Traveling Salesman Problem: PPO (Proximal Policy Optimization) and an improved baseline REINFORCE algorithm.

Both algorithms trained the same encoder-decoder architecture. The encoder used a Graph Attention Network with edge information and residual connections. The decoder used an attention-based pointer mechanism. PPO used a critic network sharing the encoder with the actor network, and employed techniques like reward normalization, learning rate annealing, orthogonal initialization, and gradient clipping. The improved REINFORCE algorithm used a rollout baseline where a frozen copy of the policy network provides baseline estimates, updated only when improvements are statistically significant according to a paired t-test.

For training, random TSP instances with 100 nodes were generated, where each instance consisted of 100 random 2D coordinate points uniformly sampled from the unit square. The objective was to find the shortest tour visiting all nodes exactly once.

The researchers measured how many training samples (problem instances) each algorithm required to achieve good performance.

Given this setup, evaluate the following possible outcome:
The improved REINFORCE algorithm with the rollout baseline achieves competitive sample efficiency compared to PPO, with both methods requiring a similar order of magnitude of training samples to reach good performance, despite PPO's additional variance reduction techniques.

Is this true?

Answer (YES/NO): YES